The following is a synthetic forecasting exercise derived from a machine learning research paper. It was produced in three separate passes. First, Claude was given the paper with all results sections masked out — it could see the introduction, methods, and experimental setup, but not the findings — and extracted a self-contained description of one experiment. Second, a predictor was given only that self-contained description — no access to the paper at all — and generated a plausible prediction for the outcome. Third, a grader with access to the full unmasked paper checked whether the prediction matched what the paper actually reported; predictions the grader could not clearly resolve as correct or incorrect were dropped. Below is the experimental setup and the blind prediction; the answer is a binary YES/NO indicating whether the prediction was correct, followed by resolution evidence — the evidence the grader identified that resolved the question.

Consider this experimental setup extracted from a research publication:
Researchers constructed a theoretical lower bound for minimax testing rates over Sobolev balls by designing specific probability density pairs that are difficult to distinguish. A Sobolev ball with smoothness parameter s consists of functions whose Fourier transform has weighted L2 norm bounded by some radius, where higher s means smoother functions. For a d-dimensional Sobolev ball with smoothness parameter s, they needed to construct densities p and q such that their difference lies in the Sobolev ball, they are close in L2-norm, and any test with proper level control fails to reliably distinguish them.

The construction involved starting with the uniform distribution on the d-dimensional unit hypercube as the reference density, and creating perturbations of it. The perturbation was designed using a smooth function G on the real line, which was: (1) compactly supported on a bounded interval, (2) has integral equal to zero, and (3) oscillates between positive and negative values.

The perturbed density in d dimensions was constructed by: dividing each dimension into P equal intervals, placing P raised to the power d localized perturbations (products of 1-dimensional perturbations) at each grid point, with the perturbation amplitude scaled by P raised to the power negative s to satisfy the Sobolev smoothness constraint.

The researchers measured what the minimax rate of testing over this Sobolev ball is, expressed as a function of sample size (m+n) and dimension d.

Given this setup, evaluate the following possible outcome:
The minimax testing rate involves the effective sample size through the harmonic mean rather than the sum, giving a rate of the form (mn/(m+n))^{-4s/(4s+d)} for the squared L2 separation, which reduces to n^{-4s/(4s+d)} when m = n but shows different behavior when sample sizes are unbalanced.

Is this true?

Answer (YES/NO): NO